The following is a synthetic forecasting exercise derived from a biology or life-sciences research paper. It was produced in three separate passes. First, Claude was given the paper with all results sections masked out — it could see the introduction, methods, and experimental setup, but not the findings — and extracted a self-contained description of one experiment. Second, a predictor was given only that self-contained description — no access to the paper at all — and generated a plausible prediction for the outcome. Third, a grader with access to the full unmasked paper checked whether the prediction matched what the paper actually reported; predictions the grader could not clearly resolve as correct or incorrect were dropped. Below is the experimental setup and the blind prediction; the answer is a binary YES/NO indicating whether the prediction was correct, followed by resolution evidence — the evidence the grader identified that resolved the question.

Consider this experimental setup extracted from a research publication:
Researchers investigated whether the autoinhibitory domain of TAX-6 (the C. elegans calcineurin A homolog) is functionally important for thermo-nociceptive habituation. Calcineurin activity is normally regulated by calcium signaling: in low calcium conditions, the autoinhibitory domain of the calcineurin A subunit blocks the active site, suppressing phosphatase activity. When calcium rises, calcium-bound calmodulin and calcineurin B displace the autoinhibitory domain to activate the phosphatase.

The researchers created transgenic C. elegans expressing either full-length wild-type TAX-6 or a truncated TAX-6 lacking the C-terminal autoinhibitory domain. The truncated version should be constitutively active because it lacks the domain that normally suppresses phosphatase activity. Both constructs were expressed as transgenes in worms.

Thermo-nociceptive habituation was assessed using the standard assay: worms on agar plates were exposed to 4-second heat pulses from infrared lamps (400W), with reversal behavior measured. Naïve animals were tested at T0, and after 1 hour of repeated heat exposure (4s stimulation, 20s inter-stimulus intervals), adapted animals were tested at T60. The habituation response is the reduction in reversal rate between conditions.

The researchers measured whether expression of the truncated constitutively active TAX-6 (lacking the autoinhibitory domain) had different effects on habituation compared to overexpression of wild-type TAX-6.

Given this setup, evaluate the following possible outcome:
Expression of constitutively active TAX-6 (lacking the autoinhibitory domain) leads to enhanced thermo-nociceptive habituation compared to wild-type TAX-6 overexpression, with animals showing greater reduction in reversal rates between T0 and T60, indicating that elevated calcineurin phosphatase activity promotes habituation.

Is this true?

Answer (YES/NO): NO